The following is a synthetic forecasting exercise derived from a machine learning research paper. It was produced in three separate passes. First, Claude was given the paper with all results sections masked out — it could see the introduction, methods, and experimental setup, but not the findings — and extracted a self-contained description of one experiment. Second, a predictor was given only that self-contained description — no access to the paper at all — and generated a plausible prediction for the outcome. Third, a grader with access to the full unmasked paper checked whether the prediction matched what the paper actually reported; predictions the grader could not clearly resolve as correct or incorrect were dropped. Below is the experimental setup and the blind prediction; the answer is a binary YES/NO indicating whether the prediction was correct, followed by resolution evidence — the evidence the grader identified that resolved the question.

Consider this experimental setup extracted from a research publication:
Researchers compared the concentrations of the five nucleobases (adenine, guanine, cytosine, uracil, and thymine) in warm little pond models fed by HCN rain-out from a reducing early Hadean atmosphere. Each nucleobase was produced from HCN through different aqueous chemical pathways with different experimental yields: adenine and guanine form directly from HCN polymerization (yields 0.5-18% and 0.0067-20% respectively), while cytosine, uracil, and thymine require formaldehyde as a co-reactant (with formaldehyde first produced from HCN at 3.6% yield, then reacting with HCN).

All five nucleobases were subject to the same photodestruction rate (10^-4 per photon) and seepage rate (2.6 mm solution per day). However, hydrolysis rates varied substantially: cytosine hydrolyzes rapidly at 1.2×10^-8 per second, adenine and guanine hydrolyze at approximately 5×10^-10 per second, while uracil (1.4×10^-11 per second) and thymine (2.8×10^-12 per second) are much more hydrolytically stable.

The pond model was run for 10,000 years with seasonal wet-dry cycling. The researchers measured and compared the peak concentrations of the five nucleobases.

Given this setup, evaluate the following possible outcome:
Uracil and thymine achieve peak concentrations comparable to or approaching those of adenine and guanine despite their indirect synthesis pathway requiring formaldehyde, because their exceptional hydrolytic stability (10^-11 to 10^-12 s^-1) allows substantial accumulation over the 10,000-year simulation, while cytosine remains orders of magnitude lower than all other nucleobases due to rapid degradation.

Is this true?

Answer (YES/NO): NO